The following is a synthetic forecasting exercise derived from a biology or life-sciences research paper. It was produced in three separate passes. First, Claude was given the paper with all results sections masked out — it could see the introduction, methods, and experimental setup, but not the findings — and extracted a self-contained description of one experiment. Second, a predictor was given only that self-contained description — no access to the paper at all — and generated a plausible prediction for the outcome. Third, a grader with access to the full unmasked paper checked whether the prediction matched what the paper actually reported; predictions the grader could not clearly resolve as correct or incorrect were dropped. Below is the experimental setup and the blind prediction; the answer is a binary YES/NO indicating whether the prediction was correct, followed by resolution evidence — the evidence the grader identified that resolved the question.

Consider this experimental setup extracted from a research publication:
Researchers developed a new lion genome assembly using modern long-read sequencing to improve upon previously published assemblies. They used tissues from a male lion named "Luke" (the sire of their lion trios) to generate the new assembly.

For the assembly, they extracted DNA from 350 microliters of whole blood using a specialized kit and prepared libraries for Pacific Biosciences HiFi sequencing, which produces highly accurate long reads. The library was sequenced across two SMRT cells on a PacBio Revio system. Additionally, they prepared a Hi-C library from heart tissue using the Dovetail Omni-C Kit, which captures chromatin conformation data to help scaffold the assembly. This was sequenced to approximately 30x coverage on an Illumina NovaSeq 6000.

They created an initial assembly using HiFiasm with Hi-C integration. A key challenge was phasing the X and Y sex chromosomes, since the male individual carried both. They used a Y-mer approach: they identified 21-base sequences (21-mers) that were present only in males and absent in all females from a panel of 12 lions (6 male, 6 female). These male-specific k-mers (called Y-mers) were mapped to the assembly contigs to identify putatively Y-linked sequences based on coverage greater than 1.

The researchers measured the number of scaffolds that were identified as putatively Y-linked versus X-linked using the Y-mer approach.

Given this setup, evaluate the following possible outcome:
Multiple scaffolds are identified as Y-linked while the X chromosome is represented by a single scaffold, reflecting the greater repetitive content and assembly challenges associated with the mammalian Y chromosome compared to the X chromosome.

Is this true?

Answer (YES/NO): NO